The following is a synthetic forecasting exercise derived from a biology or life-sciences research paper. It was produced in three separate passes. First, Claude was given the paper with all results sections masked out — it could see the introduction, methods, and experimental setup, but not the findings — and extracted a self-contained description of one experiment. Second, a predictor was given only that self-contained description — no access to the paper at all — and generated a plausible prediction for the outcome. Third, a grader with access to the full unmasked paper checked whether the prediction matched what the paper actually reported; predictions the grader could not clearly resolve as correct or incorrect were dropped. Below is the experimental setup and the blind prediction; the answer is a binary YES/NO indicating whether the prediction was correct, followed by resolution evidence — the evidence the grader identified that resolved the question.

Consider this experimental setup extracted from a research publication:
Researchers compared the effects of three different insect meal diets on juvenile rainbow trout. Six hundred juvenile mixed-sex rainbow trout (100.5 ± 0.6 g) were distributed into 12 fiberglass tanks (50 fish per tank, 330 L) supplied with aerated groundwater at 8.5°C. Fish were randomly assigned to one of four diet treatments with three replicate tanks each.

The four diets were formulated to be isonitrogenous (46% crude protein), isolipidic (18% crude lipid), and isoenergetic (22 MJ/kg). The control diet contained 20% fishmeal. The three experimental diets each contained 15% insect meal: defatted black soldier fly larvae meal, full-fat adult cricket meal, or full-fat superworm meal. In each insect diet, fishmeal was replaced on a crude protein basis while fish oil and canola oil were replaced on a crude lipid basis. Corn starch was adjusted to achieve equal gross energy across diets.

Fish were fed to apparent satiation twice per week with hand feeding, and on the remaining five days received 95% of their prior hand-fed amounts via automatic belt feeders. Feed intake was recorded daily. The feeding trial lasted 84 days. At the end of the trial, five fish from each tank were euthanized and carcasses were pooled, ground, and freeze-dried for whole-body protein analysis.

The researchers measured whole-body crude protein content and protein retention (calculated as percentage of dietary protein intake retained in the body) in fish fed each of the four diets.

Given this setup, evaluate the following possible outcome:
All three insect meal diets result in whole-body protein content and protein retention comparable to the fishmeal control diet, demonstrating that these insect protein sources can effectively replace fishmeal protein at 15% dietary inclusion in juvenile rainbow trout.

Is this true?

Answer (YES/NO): NO